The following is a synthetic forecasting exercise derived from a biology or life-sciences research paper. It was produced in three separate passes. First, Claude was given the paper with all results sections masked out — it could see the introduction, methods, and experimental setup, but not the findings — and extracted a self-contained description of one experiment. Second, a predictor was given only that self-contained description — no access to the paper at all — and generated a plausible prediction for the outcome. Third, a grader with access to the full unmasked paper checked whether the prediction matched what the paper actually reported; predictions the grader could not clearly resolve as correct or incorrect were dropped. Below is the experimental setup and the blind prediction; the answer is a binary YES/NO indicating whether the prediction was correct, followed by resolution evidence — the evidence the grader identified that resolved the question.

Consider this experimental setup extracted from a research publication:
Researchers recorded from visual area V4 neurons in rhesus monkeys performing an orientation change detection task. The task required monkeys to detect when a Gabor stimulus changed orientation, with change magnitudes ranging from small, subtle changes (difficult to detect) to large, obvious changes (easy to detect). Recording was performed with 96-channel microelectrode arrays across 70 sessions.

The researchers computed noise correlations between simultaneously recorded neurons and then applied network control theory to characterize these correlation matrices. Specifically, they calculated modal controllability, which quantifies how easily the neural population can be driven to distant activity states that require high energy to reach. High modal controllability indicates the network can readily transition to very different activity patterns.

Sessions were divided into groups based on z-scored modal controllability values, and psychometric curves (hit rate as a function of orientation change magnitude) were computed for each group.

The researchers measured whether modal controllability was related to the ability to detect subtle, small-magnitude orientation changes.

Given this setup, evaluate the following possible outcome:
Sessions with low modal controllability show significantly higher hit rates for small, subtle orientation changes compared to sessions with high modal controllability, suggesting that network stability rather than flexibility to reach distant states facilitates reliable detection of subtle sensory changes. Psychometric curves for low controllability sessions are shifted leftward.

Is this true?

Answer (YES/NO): NO